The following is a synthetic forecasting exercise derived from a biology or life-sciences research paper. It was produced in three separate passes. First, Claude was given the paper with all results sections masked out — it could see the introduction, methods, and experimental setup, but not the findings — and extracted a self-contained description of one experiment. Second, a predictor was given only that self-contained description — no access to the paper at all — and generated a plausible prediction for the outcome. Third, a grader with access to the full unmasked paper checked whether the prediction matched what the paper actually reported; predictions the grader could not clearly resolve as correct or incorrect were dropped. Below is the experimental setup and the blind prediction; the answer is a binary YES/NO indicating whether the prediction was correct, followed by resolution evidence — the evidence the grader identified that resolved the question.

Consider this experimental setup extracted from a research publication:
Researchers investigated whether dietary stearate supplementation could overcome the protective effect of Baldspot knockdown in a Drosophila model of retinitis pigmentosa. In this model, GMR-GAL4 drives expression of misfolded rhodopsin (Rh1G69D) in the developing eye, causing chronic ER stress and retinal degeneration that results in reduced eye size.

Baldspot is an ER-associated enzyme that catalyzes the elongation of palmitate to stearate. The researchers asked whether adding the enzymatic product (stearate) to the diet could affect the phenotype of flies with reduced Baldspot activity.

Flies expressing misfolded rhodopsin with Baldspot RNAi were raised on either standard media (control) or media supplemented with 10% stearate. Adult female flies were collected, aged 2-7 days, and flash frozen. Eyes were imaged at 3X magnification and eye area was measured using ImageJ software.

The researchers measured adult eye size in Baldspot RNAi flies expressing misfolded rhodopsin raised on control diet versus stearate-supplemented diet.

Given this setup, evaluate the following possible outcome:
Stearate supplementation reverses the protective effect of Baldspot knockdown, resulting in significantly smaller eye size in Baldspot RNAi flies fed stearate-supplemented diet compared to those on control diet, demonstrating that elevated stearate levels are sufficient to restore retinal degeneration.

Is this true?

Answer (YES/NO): YES